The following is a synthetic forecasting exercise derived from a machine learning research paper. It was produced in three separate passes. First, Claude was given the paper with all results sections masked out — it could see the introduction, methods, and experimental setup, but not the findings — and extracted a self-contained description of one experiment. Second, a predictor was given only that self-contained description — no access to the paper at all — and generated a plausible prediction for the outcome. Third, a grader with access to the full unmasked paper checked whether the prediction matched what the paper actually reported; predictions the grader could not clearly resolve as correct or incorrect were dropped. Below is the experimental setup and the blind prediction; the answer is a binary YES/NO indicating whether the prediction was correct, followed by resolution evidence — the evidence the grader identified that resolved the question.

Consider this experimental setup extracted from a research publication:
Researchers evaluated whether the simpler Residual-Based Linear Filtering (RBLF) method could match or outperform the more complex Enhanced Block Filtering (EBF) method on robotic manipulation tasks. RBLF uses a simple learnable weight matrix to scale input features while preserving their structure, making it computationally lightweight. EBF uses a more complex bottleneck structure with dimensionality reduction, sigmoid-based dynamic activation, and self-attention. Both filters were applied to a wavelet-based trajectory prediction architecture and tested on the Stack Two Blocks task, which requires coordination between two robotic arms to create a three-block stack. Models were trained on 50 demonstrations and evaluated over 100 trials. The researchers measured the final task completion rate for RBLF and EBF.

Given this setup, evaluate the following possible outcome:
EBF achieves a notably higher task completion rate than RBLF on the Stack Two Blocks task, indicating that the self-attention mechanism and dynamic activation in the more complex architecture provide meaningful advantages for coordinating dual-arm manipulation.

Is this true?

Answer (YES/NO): NO